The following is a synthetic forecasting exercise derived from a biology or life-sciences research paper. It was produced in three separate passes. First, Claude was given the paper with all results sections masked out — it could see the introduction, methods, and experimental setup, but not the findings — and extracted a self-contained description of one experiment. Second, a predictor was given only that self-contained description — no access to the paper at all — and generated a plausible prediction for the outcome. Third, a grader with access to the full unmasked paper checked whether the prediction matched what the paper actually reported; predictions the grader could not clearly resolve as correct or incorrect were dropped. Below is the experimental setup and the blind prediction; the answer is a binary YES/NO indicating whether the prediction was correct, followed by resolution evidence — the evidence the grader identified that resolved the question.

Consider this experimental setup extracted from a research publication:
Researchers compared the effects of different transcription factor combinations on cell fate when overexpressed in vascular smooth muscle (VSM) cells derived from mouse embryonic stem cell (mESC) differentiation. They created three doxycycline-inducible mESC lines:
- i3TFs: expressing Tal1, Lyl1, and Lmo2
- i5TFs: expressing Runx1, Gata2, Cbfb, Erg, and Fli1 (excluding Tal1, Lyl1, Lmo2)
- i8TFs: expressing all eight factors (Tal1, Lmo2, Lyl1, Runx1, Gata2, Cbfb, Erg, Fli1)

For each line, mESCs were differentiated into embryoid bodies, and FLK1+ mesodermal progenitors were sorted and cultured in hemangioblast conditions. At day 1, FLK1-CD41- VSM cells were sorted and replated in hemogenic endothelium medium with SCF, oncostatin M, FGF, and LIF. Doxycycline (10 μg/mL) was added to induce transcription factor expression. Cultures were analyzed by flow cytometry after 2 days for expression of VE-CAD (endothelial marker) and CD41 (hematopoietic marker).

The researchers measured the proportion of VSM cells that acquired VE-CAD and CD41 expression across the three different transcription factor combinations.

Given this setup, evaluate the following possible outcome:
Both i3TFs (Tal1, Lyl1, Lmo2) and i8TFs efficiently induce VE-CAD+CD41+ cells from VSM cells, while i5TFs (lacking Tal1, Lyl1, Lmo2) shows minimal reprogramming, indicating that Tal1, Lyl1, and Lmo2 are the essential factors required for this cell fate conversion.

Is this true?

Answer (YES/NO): NO